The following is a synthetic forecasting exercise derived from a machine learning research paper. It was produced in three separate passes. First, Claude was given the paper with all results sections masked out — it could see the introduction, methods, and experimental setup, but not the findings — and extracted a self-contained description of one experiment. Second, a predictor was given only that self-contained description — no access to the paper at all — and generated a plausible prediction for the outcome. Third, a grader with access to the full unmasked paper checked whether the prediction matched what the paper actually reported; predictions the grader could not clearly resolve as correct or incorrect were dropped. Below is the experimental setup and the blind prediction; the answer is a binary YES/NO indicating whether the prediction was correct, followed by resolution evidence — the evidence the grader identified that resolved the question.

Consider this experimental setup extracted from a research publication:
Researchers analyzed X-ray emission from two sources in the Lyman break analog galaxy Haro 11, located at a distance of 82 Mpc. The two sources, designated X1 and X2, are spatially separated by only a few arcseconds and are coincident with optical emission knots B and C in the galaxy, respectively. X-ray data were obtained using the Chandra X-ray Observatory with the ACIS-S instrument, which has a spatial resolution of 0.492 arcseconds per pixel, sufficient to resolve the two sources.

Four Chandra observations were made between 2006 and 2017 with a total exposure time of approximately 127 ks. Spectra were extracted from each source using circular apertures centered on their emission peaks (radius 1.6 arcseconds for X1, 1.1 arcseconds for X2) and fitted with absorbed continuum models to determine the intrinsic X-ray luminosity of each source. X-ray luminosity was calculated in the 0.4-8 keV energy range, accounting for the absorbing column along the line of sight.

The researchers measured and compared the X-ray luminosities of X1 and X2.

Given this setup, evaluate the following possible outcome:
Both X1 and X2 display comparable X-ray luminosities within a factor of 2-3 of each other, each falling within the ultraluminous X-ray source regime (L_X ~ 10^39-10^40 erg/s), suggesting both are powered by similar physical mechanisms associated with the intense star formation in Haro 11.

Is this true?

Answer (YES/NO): NO